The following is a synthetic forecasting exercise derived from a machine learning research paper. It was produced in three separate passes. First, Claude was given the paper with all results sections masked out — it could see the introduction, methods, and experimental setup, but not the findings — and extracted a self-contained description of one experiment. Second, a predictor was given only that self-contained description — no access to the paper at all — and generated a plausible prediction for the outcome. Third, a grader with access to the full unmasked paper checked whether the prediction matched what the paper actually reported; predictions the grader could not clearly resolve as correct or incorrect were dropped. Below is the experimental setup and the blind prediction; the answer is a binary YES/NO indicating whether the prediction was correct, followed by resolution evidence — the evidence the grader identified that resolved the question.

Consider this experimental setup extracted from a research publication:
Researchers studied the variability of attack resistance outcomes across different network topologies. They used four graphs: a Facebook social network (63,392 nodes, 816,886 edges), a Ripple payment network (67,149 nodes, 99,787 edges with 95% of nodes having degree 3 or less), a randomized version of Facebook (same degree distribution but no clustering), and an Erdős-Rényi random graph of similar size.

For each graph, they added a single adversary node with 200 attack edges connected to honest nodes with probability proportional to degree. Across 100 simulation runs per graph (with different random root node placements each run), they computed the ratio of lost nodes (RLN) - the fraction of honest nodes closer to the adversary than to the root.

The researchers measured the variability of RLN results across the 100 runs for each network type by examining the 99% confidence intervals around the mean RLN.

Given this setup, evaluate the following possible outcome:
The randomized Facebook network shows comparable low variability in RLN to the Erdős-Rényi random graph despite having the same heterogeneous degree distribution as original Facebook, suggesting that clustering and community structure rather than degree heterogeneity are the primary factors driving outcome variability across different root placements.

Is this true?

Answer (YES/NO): NO